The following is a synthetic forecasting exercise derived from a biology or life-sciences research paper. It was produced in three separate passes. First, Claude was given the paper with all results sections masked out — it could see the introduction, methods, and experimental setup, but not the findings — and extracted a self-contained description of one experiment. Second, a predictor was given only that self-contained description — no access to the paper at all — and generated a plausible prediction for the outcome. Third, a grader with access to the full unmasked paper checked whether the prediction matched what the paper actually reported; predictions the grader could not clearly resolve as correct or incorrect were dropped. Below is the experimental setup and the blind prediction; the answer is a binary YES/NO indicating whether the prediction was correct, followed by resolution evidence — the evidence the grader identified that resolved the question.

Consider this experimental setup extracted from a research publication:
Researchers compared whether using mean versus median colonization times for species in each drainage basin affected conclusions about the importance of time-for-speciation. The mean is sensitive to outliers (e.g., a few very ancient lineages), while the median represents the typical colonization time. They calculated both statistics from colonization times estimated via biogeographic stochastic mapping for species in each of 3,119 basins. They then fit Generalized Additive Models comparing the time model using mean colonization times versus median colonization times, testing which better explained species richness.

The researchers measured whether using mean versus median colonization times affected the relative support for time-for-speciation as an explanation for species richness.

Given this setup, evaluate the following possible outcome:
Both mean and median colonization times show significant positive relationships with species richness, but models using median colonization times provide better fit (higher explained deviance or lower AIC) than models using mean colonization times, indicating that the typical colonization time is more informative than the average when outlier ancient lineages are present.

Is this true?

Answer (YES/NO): NO